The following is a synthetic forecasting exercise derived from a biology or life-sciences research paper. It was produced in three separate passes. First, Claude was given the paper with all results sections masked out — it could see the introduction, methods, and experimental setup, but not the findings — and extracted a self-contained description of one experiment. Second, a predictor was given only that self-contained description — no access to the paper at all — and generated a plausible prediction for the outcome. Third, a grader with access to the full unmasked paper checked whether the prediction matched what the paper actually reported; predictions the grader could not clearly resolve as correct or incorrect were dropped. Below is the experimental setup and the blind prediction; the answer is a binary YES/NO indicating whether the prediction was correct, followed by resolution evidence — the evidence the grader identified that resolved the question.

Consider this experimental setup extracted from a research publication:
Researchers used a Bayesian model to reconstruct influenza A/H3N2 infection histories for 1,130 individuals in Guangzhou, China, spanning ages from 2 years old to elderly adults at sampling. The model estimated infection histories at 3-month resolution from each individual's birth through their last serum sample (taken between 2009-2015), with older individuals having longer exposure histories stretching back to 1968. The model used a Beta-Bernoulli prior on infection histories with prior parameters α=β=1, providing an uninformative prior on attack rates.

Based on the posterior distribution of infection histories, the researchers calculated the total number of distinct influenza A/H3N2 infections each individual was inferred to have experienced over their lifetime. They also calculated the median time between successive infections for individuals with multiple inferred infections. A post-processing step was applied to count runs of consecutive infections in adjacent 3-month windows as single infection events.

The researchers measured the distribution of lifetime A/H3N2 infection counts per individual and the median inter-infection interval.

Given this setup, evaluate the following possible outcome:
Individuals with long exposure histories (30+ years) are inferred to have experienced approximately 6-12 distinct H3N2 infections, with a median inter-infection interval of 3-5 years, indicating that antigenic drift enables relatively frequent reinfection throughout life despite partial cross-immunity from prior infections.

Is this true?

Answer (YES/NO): YES